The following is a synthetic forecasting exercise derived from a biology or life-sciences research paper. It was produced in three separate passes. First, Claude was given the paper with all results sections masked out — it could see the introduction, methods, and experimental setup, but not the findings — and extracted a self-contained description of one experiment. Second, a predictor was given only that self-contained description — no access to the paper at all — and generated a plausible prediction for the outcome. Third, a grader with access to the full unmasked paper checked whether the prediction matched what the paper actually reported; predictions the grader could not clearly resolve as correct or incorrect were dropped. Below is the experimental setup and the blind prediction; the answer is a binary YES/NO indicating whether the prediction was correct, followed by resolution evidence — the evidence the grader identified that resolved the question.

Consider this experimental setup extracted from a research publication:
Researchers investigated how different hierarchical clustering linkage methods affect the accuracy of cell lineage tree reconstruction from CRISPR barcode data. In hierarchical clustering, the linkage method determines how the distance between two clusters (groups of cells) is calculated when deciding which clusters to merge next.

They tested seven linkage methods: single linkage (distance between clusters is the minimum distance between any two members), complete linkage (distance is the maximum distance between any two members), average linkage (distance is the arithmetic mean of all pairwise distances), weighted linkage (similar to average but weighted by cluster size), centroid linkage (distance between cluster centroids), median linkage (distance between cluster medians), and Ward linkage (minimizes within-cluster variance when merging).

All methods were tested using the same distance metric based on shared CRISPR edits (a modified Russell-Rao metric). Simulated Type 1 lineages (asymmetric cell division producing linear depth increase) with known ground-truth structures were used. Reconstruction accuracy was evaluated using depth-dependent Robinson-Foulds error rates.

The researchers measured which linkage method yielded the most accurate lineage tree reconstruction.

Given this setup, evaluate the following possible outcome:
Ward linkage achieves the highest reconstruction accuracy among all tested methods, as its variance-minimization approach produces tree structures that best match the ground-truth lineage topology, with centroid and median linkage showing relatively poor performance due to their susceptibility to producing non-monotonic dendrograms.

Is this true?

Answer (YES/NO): NO